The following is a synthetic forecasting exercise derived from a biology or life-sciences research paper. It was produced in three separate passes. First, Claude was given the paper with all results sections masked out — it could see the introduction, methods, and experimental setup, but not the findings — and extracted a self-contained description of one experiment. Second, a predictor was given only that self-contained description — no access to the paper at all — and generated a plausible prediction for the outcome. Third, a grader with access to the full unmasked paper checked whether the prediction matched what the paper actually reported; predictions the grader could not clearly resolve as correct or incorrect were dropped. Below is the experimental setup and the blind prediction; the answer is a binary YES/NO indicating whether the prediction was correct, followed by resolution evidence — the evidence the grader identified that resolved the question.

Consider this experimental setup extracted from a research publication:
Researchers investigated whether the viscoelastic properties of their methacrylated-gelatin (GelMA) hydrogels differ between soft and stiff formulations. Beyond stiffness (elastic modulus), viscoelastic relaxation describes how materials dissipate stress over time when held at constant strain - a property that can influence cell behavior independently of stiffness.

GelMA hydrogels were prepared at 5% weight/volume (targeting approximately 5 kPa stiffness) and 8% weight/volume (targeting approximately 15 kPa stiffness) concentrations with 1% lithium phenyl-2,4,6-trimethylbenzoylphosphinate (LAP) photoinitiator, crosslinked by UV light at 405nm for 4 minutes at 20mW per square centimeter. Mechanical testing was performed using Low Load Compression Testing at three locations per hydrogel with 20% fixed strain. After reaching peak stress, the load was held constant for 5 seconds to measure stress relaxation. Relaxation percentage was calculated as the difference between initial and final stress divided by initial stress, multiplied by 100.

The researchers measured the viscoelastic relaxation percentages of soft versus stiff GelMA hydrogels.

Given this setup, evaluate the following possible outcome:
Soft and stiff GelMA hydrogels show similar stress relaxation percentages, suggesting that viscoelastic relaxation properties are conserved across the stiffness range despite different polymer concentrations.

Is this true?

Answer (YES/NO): YES